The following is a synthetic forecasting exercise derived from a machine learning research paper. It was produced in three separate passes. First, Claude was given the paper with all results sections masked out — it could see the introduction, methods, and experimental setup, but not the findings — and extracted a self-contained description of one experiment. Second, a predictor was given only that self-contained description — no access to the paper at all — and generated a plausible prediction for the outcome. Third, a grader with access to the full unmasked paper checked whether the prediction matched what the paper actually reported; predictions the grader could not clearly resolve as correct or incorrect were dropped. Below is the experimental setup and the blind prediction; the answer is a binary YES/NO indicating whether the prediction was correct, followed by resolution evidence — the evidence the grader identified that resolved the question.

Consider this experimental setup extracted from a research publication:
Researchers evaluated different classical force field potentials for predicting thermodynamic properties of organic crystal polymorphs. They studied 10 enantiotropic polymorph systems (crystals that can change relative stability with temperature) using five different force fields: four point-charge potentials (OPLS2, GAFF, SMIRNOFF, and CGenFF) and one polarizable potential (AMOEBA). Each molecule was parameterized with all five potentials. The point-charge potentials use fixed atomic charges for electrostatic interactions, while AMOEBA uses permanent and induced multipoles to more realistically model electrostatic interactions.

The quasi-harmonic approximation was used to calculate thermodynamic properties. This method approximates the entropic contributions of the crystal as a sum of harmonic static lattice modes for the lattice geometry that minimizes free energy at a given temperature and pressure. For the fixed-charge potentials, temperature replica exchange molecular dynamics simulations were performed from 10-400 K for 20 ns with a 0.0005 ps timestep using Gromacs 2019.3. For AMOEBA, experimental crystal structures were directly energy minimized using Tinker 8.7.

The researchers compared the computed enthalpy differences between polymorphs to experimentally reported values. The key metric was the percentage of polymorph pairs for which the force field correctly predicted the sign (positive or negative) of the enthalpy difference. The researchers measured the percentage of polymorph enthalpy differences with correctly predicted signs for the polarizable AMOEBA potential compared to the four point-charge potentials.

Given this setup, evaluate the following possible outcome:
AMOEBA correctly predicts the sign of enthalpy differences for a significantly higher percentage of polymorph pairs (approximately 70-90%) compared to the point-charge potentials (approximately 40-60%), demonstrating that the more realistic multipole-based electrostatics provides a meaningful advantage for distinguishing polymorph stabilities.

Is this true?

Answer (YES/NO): NO